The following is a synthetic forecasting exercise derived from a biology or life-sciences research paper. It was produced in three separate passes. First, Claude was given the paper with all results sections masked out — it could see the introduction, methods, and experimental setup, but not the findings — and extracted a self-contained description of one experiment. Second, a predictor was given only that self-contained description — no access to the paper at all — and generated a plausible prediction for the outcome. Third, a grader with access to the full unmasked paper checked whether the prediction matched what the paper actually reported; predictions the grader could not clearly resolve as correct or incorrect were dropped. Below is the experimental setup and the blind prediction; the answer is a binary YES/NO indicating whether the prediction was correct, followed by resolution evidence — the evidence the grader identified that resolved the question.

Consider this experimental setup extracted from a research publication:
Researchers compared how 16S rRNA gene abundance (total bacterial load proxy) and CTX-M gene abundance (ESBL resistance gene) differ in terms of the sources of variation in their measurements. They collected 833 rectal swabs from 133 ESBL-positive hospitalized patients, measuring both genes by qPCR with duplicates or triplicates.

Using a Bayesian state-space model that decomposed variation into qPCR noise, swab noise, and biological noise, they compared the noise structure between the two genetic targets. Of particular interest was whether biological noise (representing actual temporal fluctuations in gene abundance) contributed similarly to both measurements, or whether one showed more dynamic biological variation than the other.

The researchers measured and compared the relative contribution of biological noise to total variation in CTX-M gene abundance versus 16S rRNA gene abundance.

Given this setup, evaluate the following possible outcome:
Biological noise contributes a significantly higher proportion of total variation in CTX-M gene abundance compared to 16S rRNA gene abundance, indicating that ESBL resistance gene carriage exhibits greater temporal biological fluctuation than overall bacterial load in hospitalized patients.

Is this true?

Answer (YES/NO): YES